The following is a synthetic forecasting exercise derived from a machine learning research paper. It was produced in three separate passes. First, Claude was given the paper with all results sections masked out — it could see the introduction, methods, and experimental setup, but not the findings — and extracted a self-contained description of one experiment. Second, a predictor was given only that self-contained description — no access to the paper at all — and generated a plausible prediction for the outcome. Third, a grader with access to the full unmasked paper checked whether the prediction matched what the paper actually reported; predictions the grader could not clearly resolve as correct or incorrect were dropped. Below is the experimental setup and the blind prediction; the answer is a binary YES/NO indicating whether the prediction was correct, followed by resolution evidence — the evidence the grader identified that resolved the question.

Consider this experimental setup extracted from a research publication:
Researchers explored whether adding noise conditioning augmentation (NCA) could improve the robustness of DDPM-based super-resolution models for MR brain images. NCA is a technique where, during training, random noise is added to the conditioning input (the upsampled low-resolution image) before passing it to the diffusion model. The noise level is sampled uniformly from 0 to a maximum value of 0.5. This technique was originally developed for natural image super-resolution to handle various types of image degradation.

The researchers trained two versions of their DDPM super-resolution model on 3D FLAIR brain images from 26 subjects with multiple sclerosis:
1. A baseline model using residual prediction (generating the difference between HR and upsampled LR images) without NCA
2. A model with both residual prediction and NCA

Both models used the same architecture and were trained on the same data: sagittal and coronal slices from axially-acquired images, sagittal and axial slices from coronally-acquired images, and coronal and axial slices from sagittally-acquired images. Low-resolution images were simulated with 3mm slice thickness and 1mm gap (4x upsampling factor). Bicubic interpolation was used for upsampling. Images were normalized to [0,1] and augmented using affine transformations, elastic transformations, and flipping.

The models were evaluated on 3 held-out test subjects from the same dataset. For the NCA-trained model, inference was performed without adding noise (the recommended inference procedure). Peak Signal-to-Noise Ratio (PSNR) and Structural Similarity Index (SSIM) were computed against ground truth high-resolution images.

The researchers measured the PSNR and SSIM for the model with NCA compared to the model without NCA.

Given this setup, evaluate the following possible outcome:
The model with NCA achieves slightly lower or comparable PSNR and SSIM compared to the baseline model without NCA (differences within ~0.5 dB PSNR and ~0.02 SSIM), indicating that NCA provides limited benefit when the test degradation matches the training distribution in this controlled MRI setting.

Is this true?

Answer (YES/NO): NO